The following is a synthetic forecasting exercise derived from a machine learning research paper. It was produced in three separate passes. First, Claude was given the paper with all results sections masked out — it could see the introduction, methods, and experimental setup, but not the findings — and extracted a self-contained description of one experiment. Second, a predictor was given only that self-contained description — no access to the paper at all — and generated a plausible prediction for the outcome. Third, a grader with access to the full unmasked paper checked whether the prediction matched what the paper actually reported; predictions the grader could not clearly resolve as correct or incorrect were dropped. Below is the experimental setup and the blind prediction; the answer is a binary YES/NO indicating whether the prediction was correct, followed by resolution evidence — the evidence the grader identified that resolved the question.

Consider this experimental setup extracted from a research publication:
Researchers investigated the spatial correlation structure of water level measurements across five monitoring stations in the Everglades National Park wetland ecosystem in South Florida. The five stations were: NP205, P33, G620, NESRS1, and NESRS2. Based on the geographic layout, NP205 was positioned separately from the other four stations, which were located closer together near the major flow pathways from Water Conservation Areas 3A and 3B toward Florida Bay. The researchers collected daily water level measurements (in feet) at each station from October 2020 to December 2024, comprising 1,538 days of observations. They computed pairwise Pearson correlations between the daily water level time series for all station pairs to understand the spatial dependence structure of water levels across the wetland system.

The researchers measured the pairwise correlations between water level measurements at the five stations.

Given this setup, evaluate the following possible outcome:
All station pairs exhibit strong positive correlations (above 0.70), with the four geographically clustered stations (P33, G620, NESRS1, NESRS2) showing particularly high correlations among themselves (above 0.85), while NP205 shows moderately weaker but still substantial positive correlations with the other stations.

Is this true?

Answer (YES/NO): YES